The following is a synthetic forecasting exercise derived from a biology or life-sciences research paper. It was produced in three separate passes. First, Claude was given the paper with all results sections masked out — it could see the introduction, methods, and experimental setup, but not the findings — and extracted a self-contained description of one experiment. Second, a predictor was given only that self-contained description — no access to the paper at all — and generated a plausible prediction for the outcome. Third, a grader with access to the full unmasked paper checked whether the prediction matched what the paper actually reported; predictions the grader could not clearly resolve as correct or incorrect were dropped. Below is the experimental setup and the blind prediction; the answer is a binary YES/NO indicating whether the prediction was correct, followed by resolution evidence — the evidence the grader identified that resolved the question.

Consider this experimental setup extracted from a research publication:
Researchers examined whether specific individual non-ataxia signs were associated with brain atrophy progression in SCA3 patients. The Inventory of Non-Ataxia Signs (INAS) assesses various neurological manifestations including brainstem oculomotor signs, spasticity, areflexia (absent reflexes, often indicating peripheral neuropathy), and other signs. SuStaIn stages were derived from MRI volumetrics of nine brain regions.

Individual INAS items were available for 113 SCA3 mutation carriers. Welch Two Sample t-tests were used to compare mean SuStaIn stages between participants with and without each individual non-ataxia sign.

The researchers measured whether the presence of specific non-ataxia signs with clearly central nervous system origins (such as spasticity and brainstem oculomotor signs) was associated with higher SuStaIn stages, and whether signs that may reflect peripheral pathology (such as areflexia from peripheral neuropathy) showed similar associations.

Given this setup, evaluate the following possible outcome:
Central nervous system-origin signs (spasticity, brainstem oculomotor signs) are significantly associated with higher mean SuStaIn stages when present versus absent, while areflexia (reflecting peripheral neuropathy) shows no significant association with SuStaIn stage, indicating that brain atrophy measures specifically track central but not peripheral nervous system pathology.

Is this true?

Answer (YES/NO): YES